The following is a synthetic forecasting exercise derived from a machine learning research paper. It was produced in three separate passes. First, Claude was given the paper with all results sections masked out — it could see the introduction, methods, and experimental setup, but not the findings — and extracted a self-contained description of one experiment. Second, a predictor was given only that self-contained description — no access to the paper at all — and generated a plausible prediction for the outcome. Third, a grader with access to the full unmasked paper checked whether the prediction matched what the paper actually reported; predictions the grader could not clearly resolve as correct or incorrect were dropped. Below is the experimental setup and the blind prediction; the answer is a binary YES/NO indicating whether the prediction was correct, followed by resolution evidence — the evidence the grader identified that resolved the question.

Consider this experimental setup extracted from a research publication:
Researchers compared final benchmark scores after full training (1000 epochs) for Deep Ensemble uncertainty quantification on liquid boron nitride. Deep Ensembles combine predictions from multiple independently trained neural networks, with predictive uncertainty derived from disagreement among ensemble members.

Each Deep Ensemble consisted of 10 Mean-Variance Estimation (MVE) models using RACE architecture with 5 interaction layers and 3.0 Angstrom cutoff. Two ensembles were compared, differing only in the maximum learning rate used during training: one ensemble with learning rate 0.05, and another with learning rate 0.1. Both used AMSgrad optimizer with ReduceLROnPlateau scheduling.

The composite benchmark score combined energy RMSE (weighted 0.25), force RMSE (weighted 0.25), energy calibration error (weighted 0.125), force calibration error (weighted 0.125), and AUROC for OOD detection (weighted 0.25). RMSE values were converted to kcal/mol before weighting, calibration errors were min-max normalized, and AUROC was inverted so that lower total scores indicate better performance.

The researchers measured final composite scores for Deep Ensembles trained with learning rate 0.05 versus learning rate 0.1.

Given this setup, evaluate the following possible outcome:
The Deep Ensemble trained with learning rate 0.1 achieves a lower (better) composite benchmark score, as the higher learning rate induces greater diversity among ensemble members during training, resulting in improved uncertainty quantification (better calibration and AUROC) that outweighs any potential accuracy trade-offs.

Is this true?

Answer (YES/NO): NO